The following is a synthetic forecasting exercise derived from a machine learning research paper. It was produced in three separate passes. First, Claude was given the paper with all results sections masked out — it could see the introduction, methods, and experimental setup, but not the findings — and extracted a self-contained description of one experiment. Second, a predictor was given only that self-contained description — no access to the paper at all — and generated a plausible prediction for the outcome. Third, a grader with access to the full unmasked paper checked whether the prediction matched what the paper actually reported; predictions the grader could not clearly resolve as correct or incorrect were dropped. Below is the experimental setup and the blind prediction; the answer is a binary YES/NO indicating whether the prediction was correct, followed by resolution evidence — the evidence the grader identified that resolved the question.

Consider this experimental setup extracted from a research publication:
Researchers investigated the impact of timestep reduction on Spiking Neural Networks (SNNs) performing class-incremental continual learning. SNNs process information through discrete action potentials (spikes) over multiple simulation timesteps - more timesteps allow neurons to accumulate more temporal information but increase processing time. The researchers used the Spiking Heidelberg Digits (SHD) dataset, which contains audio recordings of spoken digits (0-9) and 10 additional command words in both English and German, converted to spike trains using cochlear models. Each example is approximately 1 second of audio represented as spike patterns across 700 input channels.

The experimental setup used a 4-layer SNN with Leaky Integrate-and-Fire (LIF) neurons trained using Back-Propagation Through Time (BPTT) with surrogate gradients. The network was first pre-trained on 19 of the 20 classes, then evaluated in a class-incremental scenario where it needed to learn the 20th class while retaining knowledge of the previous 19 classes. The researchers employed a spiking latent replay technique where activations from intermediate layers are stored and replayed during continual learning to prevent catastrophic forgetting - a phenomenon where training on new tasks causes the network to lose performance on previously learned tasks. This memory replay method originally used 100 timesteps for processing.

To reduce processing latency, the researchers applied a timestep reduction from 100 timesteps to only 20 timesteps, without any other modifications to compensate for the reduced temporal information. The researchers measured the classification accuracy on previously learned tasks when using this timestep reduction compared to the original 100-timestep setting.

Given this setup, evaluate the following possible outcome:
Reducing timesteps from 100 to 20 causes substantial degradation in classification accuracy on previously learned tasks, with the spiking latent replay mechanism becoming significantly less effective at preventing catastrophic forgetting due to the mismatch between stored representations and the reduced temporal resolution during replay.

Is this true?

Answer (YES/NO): YES